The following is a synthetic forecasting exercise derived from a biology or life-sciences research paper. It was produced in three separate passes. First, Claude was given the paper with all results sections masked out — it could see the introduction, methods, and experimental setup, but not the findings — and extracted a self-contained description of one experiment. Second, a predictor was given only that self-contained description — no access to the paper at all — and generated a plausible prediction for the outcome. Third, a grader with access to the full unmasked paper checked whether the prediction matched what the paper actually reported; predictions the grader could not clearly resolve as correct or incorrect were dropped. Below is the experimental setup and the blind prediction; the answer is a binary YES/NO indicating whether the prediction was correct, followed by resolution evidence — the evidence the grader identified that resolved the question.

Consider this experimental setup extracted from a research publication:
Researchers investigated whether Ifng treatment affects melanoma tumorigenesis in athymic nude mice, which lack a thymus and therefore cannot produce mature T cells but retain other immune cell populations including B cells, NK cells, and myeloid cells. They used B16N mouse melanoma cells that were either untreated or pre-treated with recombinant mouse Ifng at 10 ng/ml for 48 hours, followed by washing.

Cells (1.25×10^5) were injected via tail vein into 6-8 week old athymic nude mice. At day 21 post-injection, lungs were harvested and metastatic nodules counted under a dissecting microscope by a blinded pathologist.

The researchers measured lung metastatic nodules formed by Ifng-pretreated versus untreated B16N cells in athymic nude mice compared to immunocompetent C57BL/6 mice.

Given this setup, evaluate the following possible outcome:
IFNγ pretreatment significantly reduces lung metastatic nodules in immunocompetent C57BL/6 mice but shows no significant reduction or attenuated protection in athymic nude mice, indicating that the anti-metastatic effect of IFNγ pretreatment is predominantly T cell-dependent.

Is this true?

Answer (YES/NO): NO